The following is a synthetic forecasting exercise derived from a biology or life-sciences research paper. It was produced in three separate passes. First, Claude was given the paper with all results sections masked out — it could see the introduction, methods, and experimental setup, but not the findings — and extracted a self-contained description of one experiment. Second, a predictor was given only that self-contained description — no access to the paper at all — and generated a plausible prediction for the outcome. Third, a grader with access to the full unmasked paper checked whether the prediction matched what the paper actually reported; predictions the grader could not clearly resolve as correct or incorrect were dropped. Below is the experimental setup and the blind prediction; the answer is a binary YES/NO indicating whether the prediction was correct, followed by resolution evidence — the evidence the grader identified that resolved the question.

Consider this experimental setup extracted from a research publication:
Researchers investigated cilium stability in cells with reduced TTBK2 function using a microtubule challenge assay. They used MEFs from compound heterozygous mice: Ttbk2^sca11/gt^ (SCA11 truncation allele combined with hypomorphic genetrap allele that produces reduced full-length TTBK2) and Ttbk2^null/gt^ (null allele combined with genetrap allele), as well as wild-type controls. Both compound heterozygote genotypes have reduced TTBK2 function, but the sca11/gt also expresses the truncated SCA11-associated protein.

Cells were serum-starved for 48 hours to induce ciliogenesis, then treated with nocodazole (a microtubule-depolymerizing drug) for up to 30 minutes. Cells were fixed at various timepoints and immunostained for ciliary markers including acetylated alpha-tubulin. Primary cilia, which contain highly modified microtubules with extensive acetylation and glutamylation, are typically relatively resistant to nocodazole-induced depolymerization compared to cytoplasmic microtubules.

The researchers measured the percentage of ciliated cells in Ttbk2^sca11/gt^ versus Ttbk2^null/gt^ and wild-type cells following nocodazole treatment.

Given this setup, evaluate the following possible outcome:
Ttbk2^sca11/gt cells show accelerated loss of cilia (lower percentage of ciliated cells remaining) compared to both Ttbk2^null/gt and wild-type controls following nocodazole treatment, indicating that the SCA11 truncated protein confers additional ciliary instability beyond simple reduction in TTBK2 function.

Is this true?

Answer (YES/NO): YES